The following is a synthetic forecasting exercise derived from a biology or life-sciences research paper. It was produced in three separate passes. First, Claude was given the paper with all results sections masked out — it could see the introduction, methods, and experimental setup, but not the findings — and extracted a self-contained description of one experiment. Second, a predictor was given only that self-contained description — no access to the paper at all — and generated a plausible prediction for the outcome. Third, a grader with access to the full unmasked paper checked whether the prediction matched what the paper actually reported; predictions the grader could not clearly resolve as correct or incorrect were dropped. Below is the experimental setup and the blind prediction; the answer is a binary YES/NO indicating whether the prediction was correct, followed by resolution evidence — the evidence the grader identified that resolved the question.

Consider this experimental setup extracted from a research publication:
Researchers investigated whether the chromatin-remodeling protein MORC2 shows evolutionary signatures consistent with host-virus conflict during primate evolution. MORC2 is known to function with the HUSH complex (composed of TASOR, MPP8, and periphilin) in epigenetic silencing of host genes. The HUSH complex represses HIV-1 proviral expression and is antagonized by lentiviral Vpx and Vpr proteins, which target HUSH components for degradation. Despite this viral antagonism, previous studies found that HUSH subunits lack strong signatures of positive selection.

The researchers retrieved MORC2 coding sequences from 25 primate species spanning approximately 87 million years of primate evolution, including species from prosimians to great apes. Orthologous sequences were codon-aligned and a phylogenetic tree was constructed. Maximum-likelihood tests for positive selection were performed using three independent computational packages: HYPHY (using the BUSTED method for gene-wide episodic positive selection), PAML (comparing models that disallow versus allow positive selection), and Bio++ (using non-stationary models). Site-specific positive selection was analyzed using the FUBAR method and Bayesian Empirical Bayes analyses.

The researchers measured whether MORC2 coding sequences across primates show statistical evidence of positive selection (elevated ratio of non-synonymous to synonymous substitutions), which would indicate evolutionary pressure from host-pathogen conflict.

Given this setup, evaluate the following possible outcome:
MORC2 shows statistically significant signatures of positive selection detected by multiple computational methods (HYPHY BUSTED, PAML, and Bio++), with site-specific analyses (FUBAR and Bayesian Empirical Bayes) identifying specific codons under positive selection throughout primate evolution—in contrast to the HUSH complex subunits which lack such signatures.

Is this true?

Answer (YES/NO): YES